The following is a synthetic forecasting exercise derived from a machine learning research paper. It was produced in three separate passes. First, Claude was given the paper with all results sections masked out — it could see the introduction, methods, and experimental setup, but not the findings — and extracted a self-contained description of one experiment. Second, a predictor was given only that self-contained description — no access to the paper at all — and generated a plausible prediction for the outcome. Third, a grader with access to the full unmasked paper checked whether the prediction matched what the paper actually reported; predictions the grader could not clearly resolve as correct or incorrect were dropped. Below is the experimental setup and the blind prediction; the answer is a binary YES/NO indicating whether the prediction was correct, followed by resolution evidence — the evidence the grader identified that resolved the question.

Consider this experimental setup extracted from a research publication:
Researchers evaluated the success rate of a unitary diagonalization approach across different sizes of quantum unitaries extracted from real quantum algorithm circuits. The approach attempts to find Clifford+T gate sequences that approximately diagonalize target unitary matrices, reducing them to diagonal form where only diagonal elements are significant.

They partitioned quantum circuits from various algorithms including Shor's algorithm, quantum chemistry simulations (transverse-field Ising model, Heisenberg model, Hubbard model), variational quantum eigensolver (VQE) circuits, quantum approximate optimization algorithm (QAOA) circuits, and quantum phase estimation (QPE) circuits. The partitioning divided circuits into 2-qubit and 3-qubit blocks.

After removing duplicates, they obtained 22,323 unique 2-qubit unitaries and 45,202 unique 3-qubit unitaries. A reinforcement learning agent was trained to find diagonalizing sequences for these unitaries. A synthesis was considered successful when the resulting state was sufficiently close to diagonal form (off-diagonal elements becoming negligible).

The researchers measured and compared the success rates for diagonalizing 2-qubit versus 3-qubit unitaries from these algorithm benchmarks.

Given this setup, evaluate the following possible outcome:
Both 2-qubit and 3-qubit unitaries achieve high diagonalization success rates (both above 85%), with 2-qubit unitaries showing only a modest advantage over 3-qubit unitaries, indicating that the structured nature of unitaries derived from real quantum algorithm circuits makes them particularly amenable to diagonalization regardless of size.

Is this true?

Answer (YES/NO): NO